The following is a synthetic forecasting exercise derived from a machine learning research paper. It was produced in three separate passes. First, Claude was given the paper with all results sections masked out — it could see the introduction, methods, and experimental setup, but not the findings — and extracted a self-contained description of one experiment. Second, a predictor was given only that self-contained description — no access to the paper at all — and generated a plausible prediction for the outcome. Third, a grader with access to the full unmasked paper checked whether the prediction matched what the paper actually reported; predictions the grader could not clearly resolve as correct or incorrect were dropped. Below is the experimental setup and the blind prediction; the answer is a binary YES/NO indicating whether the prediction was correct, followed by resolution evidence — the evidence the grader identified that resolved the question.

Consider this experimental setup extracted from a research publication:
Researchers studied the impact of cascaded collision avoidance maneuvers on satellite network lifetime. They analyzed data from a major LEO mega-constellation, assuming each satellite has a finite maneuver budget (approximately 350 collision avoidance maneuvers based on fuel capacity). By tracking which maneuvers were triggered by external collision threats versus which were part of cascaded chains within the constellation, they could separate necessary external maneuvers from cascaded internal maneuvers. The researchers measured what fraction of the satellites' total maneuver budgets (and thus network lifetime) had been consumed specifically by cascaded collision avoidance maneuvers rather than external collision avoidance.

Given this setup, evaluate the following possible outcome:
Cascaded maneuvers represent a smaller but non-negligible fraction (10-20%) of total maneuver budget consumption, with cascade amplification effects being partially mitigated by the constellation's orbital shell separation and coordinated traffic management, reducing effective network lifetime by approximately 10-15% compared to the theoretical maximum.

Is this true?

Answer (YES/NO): NO